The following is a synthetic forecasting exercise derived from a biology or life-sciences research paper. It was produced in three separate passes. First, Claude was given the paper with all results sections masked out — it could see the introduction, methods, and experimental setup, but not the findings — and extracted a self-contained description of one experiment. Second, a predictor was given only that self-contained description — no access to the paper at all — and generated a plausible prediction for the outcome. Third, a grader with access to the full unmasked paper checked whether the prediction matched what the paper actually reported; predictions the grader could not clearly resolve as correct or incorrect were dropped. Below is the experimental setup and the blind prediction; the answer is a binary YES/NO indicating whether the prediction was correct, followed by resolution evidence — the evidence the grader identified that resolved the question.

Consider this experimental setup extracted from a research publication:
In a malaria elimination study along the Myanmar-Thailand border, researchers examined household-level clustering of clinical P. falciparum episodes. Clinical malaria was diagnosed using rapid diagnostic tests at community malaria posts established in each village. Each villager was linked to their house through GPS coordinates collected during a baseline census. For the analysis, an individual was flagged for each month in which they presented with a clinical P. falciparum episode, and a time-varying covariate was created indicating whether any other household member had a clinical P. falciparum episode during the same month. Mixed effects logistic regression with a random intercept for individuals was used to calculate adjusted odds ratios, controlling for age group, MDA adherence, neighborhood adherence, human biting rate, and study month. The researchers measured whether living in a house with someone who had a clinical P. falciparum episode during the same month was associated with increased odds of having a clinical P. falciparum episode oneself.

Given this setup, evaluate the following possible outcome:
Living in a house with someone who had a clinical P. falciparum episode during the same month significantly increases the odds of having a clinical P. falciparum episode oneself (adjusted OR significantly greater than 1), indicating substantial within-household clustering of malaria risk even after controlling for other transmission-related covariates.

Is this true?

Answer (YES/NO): YES